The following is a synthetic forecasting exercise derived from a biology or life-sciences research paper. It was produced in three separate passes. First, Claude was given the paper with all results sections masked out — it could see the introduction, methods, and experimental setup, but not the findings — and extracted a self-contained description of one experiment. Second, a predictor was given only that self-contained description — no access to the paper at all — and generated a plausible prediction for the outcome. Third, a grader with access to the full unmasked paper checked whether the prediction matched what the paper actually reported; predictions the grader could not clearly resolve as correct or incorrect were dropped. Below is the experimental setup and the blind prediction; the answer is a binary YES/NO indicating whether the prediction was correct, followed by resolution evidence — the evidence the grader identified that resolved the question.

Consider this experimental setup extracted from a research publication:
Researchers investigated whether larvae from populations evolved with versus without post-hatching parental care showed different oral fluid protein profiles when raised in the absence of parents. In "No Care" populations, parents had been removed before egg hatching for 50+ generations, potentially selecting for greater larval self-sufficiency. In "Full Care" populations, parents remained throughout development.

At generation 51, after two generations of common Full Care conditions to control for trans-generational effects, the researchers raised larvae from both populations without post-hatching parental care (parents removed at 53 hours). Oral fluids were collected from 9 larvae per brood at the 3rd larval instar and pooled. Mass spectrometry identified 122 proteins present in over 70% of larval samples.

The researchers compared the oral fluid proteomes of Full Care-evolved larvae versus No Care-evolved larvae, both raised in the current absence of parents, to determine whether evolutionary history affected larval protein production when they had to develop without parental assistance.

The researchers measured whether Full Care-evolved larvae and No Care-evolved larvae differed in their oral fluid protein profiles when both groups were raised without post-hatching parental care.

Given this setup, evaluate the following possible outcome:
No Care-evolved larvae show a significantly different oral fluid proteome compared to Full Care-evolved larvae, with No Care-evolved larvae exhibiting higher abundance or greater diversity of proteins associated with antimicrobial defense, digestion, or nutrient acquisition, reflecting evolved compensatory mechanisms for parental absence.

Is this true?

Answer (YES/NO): NO